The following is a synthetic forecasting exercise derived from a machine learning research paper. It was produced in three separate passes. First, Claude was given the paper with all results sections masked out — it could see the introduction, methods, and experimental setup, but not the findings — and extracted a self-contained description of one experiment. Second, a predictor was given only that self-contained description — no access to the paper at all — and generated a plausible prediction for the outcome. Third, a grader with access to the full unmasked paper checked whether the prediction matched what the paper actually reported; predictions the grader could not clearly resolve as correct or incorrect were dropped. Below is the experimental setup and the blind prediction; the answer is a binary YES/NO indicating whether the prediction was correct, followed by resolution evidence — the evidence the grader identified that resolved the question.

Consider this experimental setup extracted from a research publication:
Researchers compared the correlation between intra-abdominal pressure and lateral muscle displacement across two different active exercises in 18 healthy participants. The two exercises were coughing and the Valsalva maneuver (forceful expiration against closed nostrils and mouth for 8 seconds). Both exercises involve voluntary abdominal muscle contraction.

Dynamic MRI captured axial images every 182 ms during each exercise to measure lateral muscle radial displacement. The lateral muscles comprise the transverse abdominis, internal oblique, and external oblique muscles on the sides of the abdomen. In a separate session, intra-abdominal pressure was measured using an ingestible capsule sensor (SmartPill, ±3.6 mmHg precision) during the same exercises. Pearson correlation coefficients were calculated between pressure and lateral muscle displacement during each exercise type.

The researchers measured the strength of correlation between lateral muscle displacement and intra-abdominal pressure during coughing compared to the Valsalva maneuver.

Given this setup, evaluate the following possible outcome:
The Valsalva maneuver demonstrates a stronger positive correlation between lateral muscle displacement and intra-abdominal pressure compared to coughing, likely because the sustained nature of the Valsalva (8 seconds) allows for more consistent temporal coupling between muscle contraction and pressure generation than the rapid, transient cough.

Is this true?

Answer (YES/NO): NO